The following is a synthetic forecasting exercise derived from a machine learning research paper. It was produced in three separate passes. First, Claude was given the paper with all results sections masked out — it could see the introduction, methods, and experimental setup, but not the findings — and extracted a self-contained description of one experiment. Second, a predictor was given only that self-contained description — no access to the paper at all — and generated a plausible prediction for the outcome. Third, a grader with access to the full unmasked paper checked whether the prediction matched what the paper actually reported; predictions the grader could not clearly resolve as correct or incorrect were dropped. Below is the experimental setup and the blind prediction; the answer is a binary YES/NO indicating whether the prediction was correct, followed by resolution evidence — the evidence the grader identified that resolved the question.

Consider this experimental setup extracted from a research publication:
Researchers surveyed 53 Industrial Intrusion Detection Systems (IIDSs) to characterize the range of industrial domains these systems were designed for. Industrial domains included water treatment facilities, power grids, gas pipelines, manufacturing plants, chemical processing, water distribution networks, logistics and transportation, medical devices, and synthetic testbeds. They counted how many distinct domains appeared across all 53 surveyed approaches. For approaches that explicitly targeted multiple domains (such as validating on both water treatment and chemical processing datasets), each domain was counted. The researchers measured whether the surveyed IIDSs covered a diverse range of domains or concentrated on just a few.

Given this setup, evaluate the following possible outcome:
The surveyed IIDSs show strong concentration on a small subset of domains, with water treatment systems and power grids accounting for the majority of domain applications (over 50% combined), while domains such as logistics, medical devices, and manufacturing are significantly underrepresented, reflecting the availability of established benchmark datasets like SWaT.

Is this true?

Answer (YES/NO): YES